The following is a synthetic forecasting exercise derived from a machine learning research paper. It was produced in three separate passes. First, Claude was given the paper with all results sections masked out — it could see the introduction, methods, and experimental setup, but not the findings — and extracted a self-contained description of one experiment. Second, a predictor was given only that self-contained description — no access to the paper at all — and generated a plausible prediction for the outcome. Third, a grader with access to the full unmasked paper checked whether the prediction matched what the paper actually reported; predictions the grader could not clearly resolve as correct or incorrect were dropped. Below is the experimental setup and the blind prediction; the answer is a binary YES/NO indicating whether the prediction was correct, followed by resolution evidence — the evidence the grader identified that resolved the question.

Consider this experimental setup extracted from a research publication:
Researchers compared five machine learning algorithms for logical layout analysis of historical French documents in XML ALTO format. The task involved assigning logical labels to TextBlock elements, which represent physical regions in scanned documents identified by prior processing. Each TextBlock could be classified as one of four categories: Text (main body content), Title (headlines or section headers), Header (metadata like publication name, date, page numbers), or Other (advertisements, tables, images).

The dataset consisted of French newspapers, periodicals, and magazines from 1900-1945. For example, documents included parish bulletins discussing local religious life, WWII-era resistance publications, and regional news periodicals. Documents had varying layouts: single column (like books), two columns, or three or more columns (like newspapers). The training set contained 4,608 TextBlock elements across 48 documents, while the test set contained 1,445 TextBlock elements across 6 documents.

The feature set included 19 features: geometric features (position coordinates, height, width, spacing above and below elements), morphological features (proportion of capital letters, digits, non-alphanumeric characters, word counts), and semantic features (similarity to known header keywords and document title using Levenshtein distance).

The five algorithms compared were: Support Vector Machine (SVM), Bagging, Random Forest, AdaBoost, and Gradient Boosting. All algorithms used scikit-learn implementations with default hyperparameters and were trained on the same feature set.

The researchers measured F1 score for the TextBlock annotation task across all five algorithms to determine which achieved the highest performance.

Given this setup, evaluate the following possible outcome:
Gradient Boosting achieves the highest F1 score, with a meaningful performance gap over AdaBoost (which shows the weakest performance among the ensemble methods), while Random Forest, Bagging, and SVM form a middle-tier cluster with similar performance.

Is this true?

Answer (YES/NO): NO